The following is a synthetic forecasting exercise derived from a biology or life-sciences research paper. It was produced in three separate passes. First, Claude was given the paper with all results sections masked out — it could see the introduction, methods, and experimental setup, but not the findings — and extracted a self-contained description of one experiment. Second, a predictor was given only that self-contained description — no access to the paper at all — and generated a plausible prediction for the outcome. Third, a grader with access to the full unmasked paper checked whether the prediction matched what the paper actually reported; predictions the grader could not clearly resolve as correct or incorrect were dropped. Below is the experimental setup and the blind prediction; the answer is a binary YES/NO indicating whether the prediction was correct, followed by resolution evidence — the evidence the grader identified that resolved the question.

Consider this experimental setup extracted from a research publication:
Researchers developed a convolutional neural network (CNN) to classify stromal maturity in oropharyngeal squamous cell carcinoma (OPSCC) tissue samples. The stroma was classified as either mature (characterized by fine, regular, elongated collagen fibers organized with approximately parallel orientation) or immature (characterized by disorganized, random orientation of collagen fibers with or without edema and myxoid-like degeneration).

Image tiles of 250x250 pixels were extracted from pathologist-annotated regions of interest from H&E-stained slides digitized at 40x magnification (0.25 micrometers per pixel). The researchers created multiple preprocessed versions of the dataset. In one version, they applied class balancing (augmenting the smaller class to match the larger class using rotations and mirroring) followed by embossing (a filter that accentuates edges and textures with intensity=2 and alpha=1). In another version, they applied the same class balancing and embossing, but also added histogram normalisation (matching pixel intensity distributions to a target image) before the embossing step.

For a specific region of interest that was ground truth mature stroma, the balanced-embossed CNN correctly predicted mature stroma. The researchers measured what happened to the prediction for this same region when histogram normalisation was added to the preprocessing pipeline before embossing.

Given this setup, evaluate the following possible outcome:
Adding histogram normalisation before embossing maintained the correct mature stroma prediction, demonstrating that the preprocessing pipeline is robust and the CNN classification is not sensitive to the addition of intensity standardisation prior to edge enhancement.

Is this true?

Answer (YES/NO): NO